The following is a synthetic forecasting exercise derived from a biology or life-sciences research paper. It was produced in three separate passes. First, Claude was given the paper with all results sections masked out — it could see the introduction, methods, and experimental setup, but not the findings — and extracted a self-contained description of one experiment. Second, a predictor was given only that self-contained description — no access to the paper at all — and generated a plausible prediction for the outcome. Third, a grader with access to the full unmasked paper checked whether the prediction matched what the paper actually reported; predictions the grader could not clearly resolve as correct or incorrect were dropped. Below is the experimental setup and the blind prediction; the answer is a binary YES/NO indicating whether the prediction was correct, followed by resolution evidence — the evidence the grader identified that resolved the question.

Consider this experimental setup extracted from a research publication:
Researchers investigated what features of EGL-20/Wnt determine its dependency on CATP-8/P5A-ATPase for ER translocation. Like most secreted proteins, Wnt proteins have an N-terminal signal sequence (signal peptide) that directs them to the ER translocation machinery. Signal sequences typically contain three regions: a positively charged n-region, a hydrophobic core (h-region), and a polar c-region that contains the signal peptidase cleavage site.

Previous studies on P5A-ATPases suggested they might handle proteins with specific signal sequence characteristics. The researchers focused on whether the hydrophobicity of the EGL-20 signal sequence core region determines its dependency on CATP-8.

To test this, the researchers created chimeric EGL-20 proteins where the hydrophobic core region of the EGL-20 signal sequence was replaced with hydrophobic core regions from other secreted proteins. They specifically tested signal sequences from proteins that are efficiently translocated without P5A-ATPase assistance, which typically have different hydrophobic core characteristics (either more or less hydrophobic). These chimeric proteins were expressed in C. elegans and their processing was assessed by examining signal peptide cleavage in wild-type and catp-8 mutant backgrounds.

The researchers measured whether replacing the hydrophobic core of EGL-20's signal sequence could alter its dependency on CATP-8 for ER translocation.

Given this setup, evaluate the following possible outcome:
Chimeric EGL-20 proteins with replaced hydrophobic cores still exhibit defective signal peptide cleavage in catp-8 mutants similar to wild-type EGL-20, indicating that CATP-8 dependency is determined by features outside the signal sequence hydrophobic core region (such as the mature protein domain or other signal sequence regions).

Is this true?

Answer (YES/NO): NO